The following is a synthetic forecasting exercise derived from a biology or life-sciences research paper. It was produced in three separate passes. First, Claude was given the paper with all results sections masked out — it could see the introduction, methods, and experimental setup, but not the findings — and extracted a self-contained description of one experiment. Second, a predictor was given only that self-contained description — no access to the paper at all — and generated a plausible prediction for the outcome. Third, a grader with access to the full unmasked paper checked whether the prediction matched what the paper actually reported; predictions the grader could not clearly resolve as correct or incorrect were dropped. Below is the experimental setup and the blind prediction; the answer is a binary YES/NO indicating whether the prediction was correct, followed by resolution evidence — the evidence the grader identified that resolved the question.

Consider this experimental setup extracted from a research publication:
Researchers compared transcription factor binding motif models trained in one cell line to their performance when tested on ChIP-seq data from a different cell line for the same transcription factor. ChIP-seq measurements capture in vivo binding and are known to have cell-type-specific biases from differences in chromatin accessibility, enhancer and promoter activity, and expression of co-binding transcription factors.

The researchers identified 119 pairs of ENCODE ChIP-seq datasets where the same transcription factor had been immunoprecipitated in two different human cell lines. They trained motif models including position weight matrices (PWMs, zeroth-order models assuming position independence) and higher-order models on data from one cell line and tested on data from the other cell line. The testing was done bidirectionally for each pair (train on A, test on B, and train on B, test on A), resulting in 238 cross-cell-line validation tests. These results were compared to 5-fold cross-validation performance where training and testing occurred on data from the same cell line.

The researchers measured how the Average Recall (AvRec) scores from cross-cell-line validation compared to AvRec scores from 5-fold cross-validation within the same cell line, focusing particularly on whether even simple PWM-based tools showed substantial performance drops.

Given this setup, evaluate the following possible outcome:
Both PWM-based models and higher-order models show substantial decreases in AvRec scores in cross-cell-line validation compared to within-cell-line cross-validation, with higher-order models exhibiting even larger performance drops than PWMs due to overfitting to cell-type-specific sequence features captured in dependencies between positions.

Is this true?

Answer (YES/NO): NO